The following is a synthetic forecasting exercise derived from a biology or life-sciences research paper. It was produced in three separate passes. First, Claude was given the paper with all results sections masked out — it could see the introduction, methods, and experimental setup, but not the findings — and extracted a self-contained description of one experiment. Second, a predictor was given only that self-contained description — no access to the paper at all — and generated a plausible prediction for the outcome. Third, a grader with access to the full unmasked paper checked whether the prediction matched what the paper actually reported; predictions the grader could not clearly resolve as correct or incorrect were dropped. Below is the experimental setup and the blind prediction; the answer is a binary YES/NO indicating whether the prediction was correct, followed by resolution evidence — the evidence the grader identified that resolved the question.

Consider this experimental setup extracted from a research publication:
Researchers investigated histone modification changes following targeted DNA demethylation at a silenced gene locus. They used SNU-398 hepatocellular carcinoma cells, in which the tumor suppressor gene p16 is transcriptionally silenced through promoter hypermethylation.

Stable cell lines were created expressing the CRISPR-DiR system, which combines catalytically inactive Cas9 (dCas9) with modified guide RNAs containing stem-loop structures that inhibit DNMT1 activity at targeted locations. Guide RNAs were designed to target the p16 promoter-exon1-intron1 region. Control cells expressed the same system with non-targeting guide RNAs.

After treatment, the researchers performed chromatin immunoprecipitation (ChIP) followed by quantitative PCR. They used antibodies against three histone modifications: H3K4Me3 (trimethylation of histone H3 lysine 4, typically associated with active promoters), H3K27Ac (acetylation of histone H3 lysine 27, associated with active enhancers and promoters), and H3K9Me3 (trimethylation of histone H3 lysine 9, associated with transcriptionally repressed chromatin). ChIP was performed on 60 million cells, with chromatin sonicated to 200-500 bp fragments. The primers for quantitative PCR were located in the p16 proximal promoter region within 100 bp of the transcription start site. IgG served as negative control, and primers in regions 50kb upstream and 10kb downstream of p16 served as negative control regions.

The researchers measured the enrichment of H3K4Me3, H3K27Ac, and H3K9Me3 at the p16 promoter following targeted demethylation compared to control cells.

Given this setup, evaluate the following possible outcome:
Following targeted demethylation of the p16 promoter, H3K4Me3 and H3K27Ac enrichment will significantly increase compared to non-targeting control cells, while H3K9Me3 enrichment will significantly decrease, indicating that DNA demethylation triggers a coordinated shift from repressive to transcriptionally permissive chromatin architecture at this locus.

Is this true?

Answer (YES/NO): YES